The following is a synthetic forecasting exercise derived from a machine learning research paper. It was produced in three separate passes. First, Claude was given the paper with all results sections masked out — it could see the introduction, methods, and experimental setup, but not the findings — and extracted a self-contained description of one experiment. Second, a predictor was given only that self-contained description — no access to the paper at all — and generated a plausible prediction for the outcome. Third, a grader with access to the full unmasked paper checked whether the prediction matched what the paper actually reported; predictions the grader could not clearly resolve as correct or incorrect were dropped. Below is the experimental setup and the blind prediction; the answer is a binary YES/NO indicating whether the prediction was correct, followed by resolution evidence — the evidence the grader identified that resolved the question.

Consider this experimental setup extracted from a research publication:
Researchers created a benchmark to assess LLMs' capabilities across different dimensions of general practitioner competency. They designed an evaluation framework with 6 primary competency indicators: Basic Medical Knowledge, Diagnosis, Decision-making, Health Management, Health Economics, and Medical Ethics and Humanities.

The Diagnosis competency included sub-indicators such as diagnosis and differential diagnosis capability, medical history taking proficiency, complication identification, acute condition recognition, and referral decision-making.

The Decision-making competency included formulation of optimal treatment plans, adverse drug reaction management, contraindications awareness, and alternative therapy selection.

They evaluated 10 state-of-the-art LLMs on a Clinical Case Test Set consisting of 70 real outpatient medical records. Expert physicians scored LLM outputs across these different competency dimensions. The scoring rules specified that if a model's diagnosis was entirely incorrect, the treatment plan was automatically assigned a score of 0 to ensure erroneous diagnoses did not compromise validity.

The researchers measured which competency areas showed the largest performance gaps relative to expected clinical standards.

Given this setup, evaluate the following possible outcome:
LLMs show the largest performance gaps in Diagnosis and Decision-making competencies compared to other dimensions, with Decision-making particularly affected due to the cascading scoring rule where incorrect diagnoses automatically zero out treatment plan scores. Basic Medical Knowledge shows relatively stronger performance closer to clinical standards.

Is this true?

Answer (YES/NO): NO